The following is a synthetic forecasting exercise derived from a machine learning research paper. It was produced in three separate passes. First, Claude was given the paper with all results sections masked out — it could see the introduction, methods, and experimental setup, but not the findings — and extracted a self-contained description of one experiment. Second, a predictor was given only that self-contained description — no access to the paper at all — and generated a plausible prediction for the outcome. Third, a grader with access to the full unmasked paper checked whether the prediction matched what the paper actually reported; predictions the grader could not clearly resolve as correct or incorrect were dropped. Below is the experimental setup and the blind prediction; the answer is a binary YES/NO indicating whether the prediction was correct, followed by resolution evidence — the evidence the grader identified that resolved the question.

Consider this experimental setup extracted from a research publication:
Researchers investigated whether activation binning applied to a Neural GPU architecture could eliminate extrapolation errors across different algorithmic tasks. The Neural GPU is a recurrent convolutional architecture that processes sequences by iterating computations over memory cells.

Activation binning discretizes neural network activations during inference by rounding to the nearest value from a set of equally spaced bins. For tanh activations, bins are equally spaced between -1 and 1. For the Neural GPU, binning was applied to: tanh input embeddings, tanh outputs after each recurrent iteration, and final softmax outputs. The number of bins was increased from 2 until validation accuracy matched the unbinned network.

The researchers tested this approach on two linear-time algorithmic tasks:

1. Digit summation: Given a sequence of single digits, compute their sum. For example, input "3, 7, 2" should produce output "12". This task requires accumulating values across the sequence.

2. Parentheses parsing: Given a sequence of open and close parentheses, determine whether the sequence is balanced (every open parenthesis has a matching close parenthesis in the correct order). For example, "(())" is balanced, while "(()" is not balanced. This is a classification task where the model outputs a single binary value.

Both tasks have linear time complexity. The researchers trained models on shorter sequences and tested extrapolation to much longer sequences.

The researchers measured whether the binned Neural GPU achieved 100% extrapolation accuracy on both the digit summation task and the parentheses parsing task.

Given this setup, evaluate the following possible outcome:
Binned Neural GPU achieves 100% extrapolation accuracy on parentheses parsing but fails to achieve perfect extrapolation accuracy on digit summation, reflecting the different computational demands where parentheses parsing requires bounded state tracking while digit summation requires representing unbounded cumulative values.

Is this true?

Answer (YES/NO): NO